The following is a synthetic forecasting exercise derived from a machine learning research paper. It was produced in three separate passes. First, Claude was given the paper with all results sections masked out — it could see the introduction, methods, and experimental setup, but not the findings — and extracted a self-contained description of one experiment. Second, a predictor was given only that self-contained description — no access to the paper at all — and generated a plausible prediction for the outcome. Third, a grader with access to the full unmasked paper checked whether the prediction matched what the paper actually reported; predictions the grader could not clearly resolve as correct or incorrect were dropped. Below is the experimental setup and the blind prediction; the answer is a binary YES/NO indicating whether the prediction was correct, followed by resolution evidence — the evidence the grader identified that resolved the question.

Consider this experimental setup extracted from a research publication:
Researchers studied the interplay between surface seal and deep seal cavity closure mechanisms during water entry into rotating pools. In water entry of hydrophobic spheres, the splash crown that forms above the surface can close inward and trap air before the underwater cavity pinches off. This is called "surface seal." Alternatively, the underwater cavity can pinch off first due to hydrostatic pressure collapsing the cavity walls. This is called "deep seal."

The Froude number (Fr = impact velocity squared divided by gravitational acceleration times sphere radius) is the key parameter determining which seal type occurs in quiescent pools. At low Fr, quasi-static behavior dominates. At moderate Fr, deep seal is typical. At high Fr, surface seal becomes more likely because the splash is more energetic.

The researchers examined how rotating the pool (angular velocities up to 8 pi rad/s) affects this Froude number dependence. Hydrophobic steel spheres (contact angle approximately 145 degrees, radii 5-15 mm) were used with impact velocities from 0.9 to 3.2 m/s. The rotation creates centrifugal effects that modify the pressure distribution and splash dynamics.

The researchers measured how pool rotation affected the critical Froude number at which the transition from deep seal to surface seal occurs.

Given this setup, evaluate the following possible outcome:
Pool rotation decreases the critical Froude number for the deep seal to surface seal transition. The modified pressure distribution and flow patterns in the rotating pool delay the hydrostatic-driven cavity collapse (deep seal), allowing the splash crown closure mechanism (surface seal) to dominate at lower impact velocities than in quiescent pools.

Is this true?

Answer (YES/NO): YES